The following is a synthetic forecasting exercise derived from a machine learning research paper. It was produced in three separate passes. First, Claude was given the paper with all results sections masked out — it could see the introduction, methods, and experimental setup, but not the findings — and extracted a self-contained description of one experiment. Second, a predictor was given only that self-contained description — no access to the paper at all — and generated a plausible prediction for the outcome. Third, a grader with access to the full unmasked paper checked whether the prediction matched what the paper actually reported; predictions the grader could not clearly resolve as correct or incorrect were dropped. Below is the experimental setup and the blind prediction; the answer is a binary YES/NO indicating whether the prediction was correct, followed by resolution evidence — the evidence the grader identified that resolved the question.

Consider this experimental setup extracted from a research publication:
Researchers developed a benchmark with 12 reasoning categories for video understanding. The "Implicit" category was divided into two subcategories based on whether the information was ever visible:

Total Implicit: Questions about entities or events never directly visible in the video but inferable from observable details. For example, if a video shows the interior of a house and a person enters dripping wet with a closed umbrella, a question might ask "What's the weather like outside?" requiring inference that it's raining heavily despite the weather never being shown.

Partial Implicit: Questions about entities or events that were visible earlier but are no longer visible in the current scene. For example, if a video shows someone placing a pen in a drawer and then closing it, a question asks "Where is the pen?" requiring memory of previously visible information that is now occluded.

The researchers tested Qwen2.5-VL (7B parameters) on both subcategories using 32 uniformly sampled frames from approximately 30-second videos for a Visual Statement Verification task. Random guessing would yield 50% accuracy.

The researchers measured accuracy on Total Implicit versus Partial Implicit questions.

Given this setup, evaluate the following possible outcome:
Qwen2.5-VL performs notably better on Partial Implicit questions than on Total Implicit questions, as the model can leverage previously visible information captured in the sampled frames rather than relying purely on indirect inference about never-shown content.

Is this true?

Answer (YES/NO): NO